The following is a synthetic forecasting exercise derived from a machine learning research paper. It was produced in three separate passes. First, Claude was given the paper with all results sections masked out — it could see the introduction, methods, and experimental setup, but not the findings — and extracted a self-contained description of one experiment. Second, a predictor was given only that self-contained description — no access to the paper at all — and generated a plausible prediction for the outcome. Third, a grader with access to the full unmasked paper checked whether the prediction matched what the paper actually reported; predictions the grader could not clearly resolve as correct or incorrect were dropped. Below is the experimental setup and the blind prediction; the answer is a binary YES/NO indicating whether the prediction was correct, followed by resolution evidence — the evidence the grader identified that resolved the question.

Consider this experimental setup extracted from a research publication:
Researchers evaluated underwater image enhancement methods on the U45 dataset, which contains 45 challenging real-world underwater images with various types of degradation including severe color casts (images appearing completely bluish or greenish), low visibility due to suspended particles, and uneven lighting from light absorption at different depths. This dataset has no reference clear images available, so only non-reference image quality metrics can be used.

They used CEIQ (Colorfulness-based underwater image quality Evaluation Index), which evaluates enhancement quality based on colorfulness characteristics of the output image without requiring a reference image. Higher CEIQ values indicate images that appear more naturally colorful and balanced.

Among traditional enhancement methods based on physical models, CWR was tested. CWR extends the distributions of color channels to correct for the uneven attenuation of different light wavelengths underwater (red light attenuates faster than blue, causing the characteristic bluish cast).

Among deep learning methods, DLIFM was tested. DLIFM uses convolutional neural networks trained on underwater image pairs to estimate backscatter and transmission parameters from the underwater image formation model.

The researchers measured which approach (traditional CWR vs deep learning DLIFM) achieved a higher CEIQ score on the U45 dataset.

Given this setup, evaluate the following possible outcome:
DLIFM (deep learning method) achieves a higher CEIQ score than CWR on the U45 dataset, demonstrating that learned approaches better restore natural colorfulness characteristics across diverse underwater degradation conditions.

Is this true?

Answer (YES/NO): YES